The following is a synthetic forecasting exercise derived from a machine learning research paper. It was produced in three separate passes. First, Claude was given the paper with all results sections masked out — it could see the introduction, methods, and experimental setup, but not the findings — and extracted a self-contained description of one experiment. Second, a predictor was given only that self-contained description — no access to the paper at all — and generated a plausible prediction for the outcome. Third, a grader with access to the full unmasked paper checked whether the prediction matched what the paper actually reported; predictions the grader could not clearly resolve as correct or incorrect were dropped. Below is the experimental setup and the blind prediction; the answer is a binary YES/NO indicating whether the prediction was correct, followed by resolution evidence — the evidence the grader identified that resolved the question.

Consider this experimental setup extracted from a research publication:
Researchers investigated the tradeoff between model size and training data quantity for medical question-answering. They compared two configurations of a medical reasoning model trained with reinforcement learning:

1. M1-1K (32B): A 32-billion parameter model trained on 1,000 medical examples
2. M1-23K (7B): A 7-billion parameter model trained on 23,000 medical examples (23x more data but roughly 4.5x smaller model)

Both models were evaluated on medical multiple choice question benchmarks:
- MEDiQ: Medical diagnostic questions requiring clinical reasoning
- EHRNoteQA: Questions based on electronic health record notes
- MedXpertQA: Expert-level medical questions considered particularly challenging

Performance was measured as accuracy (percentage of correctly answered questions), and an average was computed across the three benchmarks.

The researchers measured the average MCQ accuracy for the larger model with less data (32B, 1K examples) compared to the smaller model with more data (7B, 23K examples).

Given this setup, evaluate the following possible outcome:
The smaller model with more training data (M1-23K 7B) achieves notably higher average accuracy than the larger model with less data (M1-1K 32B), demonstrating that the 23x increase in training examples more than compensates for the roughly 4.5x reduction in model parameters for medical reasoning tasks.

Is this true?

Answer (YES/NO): NO